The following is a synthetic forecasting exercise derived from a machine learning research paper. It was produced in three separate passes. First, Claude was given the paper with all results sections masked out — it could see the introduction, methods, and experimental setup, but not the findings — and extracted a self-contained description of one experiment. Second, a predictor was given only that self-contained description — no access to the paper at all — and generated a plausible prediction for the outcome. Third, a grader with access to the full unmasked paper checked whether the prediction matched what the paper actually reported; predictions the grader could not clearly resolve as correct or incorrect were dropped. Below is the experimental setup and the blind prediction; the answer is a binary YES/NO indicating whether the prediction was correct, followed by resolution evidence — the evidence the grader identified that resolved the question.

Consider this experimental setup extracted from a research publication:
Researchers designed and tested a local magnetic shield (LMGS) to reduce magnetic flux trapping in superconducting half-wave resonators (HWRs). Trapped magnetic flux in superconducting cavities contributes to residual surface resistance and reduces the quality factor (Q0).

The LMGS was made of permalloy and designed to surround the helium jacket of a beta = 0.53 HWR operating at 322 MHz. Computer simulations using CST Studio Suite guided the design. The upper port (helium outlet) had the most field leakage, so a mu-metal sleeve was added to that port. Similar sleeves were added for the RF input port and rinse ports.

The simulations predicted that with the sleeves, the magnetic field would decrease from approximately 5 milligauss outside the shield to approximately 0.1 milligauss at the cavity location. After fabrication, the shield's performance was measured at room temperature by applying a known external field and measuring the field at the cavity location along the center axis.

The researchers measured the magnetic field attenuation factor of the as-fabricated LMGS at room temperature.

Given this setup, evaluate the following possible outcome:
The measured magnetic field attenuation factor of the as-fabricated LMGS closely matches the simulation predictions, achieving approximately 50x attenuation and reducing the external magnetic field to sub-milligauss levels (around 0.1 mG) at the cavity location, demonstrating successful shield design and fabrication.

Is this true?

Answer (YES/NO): NO